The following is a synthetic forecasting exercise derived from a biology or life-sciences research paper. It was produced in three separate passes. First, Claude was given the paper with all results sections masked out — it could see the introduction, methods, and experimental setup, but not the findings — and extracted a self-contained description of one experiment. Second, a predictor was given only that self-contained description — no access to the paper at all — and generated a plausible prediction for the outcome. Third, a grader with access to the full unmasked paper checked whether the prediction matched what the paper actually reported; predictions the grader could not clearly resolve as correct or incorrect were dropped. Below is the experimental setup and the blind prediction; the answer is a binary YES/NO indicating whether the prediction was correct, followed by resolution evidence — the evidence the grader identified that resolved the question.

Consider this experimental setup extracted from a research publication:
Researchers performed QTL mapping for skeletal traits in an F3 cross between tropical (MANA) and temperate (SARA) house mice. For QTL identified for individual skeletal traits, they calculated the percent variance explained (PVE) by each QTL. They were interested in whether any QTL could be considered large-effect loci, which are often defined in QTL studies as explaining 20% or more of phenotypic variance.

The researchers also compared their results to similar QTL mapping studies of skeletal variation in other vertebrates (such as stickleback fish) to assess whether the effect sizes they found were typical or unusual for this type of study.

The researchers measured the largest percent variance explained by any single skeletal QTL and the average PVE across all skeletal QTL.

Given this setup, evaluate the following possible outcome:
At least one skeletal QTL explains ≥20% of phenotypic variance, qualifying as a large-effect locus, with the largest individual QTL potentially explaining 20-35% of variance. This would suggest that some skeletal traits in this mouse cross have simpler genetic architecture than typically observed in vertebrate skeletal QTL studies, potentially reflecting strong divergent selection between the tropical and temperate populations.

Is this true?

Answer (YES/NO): NO